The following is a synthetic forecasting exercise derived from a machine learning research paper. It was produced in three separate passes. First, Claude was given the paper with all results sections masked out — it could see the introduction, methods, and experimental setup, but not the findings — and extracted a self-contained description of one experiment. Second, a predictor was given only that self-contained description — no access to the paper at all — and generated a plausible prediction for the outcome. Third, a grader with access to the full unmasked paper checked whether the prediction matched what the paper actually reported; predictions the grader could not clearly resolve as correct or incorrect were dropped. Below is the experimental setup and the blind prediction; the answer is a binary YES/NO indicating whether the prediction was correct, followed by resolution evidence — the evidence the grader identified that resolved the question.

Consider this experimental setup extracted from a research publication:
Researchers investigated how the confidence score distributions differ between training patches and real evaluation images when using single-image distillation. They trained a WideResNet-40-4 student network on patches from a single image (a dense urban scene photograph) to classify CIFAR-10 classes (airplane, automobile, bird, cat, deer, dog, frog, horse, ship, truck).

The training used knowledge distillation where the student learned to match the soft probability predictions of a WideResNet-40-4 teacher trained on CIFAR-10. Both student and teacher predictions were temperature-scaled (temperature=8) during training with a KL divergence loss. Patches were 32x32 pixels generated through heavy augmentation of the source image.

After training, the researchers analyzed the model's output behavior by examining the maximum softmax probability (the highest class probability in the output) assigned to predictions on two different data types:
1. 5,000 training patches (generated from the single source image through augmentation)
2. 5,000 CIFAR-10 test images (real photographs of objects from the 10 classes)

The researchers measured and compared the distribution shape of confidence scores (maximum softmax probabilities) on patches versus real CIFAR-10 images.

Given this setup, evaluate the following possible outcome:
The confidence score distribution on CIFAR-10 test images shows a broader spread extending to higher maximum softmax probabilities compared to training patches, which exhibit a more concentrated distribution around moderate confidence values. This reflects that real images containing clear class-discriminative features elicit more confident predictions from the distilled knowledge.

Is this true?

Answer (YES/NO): YES